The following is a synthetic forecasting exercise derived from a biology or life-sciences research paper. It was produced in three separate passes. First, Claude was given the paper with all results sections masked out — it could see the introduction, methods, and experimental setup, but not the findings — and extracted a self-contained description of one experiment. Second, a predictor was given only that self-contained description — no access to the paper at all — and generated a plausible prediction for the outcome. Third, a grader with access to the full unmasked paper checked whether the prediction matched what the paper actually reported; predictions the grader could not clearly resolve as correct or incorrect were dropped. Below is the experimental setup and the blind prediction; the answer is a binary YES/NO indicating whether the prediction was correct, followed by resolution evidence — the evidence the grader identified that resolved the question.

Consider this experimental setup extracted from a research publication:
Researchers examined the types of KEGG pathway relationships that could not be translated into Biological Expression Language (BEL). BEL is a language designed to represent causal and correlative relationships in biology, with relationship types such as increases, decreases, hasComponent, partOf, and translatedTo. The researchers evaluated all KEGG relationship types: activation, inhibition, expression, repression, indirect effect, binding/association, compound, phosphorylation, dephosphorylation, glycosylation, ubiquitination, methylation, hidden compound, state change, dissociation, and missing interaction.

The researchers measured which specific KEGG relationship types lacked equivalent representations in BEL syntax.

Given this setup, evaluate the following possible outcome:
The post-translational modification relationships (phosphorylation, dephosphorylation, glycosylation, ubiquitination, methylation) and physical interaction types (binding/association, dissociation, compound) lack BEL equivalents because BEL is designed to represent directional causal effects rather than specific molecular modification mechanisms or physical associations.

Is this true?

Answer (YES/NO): NO